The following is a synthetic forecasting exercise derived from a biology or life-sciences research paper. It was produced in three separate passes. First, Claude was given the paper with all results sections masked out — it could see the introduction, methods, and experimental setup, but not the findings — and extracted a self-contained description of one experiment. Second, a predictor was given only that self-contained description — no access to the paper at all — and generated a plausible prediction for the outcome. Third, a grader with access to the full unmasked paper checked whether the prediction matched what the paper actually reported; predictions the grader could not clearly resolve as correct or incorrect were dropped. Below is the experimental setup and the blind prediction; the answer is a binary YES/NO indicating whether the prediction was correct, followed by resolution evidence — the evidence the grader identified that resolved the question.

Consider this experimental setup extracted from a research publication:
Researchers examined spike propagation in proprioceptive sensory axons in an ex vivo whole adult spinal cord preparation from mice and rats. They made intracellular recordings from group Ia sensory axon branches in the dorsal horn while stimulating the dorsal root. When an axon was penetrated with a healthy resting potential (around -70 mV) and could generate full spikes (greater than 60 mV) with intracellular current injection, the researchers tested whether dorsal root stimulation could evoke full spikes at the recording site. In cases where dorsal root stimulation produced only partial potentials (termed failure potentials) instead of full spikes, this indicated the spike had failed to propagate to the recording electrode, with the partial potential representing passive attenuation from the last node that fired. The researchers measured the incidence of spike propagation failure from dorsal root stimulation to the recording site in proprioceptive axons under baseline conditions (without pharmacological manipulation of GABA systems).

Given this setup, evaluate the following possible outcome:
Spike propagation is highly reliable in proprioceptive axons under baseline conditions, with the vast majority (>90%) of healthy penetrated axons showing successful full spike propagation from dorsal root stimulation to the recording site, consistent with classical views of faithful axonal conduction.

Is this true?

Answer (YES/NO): NO